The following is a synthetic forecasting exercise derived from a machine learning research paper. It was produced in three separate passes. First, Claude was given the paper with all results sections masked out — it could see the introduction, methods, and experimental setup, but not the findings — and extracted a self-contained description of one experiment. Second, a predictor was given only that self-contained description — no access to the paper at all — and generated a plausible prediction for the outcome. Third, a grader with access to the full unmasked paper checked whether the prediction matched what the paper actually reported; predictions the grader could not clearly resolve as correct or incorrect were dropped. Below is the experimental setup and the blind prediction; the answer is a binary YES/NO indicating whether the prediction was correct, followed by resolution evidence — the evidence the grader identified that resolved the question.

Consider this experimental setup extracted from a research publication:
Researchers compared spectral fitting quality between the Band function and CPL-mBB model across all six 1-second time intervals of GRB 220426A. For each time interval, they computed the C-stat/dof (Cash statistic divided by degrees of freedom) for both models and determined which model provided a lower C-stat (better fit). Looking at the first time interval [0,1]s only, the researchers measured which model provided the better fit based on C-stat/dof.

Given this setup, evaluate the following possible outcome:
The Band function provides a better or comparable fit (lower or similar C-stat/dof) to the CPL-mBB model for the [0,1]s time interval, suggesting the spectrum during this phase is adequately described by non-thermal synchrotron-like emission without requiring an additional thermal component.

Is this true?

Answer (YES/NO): NO